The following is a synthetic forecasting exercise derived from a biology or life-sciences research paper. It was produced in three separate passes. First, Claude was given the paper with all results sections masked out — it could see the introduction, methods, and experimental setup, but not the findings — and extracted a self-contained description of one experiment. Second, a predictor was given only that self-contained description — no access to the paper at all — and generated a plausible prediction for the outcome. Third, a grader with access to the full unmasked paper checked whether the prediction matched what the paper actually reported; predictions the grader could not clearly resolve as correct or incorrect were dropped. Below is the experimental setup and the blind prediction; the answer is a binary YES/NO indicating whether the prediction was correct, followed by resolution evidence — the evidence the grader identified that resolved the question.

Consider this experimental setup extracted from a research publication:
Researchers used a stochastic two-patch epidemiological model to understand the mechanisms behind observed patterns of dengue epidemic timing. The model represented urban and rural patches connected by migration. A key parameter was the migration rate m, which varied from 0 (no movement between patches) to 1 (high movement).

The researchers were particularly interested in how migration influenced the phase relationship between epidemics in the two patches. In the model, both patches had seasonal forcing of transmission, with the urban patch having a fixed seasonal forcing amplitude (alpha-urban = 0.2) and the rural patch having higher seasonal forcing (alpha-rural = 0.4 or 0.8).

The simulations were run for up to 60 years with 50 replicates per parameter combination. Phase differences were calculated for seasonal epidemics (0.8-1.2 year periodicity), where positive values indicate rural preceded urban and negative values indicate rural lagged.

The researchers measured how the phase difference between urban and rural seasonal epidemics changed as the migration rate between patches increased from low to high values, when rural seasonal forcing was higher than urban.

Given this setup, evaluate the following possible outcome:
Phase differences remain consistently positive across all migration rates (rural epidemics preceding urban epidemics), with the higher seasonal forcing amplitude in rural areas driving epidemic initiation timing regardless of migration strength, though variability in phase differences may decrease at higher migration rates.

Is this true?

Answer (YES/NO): NO